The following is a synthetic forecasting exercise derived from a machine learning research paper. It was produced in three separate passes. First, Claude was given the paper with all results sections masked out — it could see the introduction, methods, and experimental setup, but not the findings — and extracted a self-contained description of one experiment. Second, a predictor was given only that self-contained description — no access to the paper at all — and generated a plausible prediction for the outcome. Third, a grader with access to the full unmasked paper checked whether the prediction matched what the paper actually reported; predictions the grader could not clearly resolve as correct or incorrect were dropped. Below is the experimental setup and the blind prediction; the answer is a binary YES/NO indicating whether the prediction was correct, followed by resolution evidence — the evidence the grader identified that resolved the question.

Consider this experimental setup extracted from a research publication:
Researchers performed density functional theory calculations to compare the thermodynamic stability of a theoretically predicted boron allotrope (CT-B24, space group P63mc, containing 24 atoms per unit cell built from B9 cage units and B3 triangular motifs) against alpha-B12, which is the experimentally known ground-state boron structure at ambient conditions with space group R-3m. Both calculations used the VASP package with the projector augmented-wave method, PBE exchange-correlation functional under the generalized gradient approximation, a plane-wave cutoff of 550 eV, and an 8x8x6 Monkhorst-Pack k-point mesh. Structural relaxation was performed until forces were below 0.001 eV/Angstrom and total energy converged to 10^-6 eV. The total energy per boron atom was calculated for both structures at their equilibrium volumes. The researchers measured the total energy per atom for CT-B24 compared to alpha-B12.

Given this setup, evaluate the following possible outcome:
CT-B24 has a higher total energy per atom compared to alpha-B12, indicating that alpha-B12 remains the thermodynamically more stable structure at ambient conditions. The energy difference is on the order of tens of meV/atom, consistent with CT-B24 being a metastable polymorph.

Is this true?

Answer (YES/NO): NO